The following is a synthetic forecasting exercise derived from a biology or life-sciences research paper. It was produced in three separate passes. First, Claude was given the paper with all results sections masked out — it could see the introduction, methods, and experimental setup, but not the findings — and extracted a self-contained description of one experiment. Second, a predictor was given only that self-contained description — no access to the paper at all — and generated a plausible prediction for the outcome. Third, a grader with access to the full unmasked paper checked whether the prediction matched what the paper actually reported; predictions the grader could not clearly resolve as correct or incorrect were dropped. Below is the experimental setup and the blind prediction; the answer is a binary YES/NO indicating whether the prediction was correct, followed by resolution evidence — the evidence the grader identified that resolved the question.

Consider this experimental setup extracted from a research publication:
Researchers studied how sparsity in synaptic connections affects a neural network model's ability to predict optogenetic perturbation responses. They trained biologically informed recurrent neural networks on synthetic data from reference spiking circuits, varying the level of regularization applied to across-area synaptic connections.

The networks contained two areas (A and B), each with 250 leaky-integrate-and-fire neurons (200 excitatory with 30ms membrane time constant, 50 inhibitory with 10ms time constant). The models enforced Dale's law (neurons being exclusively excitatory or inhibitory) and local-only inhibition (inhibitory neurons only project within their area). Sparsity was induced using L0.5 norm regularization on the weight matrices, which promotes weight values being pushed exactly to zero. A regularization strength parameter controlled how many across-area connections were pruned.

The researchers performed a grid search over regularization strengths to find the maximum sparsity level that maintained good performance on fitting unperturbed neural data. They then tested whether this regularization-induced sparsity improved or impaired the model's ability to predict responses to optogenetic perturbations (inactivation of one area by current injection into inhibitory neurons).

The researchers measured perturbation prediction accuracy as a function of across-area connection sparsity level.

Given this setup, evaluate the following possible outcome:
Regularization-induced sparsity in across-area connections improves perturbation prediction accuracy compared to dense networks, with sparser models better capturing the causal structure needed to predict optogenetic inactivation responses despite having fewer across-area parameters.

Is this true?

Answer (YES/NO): YES